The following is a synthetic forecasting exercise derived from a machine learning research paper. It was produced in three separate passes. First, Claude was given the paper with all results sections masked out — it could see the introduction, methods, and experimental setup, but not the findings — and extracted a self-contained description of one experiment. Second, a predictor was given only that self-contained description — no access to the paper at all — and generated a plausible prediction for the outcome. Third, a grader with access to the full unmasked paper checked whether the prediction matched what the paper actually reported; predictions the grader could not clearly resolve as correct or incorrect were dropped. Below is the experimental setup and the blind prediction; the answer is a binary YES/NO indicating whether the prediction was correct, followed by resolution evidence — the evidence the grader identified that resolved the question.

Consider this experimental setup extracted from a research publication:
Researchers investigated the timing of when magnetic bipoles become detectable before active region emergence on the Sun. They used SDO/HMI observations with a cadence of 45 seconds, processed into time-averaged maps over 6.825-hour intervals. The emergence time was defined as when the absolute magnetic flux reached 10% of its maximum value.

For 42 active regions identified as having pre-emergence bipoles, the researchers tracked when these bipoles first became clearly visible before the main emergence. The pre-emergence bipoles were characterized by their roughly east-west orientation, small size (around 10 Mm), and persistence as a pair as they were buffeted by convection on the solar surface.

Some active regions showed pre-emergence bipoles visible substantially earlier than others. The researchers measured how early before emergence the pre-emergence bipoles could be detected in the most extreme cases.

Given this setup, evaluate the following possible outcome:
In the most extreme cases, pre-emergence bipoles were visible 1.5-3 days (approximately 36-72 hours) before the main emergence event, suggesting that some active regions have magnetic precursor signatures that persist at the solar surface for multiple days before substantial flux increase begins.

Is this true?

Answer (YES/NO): YES